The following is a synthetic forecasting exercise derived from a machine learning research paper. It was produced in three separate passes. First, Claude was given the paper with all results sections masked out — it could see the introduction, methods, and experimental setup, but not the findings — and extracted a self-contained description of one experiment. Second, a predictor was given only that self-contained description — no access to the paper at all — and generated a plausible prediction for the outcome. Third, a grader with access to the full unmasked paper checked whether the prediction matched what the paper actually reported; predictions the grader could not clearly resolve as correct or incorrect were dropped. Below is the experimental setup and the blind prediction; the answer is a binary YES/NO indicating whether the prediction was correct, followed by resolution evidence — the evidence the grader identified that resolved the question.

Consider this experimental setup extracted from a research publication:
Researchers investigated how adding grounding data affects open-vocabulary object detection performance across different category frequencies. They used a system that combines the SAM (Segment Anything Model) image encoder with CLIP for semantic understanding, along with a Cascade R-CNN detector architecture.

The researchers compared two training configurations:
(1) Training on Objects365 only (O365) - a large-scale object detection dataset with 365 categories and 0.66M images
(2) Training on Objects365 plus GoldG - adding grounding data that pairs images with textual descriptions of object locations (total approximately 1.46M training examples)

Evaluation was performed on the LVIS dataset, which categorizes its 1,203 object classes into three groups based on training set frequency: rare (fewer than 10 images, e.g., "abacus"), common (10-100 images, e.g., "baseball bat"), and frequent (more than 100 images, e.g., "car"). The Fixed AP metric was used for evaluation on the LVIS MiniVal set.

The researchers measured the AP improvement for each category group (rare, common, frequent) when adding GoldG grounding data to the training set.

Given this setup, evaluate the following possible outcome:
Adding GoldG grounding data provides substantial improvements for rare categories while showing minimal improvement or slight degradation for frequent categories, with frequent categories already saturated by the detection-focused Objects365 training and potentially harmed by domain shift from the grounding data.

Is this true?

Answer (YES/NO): NO